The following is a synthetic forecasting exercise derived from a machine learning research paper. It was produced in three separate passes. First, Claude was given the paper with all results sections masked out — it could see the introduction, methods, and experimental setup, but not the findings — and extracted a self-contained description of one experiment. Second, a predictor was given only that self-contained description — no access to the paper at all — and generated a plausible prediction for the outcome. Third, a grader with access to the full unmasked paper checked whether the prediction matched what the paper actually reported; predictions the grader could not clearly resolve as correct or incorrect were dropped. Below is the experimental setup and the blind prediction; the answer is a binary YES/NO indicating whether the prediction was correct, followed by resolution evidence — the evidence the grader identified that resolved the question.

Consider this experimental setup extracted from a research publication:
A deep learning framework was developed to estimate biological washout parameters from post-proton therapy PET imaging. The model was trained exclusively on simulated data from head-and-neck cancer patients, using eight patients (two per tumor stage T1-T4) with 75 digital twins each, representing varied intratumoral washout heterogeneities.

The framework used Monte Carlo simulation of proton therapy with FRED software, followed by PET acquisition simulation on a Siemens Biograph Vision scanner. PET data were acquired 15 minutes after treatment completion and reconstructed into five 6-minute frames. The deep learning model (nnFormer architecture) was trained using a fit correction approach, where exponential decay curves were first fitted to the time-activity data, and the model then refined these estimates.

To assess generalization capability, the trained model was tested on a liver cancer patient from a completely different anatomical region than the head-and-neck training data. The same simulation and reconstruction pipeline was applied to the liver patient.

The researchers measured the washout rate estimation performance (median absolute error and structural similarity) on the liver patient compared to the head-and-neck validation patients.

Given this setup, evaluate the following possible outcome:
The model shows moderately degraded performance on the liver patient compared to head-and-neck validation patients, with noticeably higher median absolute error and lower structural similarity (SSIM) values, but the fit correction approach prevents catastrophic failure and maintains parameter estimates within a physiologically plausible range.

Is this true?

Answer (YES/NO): YES